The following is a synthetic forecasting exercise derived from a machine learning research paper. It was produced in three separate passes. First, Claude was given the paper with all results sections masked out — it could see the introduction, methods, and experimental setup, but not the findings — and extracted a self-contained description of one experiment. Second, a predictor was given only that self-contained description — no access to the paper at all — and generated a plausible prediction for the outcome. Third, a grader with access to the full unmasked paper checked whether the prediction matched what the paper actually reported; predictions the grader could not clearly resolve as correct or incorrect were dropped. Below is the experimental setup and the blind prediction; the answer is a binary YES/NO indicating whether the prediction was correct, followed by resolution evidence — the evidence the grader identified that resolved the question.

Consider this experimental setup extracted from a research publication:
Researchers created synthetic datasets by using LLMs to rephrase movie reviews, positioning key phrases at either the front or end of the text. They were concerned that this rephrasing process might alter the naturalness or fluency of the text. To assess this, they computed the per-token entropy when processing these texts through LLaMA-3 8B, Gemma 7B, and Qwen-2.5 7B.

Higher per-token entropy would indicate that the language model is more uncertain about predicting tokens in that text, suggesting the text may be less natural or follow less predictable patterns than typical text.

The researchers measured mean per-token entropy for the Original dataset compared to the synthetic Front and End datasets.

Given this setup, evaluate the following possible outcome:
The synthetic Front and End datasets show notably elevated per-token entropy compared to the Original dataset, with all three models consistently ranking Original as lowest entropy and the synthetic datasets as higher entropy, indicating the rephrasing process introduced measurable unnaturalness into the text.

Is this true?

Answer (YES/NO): YES